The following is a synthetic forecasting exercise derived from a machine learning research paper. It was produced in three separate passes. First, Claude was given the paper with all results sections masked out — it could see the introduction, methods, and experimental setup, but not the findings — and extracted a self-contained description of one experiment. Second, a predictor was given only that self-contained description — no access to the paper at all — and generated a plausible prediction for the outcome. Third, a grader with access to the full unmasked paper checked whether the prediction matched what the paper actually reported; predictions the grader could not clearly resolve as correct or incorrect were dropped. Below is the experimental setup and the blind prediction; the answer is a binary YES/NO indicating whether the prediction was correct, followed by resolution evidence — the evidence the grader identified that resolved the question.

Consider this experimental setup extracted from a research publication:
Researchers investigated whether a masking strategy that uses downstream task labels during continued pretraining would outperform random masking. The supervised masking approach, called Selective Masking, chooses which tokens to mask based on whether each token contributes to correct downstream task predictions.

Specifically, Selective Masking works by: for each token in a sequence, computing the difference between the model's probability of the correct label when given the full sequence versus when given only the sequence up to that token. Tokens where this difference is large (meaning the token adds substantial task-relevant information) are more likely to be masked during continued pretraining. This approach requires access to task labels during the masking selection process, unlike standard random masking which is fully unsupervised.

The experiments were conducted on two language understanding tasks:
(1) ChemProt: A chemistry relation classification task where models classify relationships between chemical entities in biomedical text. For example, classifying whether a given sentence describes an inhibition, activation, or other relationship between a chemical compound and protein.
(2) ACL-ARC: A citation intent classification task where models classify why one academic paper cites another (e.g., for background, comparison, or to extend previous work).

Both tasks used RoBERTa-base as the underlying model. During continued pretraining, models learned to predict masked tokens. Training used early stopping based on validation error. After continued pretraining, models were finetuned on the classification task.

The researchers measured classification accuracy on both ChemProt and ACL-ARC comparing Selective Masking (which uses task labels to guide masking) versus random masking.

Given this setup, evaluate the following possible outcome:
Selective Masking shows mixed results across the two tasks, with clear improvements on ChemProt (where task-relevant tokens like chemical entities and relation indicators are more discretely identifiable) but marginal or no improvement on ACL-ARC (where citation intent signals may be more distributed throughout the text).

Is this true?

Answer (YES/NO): NO